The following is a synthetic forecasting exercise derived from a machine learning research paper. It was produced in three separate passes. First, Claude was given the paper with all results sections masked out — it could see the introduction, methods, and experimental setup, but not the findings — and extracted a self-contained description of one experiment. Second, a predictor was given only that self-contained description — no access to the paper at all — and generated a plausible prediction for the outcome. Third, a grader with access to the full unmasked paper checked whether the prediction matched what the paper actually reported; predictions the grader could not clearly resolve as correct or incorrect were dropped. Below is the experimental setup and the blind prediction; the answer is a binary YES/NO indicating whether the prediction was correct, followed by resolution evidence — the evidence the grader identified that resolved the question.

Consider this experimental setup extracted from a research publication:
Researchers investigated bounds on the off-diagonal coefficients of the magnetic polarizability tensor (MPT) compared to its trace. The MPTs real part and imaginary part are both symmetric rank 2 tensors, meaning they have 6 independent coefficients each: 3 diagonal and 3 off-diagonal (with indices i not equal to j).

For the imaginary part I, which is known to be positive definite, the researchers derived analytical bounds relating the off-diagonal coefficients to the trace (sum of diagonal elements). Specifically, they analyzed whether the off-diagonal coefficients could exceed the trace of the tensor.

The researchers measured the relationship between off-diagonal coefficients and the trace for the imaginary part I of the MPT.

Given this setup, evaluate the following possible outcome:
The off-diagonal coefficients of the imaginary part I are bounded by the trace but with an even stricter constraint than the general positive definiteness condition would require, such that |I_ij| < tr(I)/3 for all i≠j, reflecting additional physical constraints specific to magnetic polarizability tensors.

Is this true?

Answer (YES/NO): NO